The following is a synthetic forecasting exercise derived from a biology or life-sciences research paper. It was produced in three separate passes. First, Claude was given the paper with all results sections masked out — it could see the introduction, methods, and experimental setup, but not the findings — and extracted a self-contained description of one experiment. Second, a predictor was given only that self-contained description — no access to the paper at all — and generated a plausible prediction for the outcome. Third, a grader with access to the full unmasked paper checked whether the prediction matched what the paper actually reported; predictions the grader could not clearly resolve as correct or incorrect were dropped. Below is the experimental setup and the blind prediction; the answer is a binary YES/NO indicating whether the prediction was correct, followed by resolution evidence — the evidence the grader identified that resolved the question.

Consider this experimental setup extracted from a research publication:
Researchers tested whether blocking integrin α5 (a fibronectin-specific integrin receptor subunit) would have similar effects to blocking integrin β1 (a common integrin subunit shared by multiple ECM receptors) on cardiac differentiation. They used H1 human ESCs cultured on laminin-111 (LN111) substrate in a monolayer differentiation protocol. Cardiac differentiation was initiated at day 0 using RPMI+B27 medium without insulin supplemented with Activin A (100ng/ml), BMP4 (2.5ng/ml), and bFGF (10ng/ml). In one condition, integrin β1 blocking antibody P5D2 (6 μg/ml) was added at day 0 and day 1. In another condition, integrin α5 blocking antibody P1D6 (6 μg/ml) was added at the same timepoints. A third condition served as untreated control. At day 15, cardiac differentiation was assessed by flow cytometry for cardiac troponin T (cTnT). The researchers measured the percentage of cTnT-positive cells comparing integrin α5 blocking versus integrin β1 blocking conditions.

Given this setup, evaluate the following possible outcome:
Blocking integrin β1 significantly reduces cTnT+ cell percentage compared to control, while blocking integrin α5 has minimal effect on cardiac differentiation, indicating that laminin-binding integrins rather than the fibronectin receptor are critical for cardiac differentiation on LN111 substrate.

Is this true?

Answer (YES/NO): NO